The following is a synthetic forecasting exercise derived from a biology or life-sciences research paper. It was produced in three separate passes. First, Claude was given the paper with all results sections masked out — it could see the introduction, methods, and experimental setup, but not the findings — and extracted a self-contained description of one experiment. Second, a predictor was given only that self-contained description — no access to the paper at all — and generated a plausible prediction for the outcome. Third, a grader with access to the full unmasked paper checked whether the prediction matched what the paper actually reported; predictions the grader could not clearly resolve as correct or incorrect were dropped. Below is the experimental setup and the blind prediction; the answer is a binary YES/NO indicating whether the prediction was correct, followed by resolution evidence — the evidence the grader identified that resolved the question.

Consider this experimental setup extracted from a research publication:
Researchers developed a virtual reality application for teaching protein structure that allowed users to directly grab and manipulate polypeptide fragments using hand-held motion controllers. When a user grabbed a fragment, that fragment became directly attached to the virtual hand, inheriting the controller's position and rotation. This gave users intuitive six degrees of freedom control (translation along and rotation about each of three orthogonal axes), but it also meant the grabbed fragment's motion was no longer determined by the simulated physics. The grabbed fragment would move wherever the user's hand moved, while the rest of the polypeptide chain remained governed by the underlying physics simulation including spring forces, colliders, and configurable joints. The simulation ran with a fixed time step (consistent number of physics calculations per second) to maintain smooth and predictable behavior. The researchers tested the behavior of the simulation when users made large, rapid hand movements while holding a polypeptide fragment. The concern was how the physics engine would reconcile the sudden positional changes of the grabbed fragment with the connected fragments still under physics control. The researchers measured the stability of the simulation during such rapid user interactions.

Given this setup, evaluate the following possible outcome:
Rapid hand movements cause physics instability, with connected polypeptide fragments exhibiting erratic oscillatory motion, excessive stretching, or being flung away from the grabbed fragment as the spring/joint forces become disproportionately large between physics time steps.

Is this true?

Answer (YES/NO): YES